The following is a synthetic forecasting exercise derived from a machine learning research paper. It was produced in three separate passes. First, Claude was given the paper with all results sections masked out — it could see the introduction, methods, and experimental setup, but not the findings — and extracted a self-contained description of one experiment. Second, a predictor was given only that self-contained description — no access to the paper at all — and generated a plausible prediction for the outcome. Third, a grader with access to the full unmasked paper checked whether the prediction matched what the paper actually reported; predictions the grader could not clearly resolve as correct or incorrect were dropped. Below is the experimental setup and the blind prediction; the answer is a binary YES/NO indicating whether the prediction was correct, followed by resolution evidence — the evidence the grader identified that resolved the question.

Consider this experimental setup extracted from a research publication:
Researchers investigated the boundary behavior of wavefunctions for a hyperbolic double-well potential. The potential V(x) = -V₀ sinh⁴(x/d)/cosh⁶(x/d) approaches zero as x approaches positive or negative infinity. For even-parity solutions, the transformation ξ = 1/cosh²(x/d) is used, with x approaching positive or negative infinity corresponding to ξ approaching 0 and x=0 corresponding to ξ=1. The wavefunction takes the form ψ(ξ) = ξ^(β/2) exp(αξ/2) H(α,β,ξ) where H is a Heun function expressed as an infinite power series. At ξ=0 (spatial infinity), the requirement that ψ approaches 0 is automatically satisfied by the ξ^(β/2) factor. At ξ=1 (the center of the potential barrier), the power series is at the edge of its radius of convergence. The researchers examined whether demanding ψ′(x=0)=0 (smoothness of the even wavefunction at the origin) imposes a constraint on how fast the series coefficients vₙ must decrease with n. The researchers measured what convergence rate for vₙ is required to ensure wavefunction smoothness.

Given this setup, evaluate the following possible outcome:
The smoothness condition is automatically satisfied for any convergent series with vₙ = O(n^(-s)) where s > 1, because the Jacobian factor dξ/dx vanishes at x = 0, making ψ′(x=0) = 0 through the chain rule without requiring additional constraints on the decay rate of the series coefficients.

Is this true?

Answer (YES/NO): NO